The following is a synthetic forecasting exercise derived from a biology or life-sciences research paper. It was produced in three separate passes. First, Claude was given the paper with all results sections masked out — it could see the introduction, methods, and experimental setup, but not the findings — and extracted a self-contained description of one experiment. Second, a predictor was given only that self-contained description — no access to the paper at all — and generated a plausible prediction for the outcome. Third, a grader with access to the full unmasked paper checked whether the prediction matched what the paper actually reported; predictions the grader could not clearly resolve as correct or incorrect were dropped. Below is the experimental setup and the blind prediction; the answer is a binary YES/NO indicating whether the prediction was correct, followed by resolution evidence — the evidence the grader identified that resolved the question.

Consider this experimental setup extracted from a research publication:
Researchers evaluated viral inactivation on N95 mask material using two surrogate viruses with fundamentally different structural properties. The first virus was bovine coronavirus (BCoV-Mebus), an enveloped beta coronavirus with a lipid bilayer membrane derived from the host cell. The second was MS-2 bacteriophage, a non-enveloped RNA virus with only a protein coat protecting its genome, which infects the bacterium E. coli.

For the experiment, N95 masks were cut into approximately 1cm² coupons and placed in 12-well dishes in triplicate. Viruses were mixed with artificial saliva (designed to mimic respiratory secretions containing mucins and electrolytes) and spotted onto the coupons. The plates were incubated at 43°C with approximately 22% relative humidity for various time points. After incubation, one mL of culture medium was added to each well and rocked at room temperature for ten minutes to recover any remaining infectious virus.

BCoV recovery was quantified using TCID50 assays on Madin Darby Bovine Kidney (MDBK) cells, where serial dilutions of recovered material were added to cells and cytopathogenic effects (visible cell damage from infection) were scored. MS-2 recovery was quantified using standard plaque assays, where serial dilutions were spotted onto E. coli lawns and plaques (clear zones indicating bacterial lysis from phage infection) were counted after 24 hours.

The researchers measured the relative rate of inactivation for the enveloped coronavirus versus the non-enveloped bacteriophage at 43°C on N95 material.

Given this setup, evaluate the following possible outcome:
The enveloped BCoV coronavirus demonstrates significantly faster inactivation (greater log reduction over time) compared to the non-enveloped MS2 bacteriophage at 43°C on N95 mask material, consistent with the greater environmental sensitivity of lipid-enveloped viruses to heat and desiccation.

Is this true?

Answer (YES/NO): NO